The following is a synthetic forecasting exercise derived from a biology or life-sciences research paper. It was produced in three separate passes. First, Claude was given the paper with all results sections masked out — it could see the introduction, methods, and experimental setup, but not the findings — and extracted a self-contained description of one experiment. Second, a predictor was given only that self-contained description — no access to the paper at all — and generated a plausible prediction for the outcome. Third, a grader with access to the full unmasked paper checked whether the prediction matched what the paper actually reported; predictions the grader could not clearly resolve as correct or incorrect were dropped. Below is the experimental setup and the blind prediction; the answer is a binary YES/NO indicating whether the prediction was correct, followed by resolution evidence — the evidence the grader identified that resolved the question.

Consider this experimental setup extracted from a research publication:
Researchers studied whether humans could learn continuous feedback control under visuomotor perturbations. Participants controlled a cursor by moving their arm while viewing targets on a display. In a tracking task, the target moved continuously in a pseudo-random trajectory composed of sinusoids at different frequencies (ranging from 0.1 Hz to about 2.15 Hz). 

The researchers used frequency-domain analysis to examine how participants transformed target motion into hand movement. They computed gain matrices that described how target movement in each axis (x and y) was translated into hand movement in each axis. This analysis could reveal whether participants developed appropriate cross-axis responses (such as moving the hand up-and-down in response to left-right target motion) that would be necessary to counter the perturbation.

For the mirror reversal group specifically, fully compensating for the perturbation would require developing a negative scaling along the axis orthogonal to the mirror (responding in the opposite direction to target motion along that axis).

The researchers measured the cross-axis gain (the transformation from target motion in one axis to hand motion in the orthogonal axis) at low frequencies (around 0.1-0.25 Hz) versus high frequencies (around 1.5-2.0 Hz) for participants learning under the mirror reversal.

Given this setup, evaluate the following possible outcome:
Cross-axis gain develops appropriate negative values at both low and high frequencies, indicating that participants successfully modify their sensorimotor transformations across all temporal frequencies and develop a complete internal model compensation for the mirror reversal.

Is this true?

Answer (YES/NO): NO